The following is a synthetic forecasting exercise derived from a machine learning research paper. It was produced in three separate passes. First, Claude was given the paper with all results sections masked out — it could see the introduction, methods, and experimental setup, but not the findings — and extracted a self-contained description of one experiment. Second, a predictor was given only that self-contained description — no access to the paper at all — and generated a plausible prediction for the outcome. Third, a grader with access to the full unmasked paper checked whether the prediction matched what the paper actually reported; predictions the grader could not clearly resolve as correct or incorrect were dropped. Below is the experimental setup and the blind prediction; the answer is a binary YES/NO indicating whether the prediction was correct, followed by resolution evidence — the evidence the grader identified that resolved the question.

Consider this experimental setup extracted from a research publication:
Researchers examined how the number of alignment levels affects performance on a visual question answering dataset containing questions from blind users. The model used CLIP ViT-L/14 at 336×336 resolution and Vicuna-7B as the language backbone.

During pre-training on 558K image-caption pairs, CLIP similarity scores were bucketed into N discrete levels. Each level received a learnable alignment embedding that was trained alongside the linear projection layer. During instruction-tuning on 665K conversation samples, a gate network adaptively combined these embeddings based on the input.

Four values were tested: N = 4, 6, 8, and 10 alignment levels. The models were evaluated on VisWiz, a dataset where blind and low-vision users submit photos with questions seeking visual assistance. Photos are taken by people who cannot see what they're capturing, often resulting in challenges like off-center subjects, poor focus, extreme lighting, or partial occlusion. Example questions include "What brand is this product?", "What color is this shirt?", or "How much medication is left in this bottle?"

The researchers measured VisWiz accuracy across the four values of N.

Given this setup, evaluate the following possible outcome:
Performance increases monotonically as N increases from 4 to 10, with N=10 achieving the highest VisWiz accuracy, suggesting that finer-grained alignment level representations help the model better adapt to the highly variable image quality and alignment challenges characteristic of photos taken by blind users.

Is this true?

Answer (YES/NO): NO